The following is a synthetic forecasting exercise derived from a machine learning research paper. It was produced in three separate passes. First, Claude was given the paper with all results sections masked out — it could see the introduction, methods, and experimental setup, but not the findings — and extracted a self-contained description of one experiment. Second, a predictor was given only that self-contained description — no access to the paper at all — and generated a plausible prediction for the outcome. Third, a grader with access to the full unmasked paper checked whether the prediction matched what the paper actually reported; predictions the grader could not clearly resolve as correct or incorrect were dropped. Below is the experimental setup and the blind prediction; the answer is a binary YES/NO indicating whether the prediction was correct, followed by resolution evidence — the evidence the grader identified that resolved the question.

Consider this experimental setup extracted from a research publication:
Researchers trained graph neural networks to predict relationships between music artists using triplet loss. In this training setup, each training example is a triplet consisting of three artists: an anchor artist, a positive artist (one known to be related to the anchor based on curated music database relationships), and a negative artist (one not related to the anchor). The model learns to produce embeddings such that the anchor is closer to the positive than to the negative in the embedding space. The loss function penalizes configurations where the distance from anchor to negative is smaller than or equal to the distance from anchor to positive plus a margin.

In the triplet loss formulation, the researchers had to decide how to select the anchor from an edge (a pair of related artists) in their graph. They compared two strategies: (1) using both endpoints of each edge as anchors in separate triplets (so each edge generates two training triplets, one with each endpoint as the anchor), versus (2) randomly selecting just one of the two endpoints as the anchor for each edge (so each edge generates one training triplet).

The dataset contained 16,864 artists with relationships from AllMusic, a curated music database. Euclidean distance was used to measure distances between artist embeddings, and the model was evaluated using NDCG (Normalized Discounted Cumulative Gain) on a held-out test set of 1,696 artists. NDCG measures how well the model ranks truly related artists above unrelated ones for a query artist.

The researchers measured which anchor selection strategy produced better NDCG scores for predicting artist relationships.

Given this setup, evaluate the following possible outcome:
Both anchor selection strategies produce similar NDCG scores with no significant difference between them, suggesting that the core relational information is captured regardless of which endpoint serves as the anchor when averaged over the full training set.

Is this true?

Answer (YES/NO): NO